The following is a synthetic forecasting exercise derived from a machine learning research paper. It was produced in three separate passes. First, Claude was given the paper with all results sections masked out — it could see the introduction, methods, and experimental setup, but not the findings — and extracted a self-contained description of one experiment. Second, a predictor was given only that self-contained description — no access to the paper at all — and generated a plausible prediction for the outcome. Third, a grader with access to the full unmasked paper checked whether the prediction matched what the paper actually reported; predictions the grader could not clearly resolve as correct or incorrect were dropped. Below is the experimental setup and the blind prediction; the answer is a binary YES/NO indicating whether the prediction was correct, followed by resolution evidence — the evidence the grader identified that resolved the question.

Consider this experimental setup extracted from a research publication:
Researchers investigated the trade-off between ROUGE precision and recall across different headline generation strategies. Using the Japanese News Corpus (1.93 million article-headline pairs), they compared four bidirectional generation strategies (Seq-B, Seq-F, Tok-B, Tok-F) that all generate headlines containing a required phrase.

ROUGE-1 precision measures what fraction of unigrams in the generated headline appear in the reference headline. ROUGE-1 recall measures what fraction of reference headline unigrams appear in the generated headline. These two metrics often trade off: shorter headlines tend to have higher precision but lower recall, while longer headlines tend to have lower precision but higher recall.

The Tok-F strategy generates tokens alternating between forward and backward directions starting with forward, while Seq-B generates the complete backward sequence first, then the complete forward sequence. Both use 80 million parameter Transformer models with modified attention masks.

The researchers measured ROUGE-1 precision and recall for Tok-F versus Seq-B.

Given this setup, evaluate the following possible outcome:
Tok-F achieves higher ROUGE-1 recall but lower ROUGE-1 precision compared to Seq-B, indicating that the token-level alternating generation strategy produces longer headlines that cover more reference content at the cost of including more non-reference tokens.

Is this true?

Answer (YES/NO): NO